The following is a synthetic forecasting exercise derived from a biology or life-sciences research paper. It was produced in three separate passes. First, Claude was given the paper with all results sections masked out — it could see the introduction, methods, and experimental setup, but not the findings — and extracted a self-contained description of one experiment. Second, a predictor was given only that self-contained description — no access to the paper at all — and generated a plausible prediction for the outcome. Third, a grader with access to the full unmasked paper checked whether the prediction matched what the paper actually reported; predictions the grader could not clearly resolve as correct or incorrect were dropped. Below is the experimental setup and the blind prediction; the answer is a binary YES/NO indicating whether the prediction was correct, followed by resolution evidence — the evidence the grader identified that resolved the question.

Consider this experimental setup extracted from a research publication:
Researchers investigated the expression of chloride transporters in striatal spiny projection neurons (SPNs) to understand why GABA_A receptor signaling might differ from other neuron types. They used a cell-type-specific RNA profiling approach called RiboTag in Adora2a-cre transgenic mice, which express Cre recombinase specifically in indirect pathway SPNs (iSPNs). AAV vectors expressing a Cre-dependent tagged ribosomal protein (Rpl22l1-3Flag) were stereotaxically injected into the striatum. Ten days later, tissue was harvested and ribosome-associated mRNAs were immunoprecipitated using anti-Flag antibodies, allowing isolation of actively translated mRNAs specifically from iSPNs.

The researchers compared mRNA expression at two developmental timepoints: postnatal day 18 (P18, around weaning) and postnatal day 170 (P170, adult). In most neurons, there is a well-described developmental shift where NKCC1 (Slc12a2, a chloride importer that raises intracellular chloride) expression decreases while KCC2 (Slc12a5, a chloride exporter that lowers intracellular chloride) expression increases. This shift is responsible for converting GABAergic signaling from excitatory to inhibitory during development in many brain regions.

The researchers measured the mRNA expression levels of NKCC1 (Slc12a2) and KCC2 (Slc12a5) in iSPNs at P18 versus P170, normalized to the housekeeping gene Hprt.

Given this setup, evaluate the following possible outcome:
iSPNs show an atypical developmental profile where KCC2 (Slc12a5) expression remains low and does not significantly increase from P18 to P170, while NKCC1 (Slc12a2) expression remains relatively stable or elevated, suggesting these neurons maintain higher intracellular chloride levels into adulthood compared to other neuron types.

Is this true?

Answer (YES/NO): NO